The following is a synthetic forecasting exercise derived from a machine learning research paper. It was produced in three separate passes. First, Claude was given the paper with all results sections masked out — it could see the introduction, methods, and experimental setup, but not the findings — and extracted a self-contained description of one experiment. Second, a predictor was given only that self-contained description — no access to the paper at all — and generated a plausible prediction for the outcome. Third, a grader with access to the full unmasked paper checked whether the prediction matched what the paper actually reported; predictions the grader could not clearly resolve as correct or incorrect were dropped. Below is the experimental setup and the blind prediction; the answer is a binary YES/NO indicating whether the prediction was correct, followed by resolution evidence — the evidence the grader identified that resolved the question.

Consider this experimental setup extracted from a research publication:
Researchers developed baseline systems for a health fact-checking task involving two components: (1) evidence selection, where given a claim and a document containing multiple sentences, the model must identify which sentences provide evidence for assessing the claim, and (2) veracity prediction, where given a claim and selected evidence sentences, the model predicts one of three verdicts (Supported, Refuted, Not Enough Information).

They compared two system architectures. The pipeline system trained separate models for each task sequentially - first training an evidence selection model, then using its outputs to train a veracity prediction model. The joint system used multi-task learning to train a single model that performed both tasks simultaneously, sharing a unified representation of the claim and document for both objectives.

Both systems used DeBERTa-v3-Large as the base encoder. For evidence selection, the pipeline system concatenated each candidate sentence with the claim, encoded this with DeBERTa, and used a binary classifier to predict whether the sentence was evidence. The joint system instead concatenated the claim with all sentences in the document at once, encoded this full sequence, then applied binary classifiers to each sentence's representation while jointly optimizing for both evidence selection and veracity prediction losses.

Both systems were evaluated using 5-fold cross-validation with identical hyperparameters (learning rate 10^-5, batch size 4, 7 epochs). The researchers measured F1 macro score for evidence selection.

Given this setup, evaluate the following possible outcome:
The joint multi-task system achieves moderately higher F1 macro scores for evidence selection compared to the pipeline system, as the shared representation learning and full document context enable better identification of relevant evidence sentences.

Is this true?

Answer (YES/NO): NO